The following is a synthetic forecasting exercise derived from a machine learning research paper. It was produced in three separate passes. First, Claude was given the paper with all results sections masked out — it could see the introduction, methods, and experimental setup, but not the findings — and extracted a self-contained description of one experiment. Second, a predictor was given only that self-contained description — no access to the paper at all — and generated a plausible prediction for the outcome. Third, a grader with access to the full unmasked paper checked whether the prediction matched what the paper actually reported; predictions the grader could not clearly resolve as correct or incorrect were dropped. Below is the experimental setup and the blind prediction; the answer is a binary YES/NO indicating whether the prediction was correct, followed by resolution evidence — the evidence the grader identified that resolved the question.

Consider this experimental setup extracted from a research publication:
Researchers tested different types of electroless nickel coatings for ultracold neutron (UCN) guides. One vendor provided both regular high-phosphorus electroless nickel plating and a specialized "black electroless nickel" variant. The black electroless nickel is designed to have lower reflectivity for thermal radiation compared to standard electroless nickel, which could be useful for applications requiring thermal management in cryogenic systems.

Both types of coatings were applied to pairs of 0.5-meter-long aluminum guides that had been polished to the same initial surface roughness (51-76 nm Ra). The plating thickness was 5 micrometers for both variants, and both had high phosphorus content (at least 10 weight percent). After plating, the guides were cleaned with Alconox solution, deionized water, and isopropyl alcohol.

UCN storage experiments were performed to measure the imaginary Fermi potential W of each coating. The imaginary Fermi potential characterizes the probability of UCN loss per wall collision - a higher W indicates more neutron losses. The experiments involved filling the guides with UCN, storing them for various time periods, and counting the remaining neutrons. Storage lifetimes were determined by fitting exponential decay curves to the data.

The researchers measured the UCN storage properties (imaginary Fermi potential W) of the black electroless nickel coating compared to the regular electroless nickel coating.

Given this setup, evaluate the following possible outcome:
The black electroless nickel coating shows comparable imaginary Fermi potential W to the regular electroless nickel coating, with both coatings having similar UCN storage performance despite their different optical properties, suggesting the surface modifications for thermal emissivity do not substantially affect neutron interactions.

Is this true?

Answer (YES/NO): NO